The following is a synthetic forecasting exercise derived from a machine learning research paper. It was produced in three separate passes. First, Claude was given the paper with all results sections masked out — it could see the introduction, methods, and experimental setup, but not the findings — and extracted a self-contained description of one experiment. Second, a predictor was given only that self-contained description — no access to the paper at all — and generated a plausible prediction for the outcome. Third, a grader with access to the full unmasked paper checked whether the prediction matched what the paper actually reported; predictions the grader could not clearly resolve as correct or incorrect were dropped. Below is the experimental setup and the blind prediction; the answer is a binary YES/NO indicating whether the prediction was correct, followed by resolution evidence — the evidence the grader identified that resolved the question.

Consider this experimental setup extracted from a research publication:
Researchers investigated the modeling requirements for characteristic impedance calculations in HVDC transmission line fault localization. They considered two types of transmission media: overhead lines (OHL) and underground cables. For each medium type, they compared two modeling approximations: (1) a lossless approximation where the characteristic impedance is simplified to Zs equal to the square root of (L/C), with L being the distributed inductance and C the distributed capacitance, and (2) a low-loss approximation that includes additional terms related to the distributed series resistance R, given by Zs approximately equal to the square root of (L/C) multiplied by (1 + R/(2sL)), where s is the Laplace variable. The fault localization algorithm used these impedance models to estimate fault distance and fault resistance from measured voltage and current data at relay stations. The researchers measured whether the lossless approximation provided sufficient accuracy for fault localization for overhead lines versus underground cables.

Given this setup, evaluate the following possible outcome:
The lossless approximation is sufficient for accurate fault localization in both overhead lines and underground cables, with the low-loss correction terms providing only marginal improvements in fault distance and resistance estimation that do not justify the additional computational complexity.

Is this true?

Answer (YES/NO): NO